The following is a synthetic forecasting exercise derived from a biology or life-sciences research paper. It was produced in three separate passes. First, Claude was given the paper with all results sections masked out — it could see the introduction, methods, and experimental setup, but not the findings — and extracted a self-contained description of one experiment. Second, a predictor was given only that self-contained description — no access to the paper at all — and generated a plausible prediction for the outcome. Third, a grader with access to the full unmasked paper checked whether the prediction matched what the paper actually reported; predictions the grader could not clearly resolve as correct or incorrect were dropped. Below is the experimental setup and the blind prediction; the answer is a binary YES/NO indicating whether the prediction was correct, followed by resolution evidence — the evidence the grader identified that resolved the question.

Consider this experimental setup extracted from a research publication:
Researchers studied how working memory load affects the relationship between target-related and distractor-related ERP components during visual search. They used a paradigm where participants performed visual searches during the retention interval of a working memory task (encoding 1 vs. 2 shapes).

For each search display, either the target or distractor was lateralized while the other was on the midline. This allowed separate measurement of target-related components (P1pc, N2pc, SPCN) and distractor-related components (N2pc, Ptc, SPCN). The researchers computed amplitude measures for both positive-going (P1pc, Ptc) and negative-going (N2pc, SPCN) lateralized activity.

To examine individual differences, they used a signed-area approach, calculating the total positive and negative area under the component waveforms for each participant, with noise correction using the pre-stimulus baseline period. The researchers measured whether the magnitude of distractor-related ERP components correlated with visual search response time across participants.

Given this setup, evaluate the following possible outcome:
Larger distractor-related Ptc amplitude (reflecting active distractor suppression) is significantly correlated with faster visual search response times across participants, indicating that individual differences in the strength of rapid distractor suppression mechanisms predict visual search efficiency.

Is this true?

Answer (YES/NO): YES